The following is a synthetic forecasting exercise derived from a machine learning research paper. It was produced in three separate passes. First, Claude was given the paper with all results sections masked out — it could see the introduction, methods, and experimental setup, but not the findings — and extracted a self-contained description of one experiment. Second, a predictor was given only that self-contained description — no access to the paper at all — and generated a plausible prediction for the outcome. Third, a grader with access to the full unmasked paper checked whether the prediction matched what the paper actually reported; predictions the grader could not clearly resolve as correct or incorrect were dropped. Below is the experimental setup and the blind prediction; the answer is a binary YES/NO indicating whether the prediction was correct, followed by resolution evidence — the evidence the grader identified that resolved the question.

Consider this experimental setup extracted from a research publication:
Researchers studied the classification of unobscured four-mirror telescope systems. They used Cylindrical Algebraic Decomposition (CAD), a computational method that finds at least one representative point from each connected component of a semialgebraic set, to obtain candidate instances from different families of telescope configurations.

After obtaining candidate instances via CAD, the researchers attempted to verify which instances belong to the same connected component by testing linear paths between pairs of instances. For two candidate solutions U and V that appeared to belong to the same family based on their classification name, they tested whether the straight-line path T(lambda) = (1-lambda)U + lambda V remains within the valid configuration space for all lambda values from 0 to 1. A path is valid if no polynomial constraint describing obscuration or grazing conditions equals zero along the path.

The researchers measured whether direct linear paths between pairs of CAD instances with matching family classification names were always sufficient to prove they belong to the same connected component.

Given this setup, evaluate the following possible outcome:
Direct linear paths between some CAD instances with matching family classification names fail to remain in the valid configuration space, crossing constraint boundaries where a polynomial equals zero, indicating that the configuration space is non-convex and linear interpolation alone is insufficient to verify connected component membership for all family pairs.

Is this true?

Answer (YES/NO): YES